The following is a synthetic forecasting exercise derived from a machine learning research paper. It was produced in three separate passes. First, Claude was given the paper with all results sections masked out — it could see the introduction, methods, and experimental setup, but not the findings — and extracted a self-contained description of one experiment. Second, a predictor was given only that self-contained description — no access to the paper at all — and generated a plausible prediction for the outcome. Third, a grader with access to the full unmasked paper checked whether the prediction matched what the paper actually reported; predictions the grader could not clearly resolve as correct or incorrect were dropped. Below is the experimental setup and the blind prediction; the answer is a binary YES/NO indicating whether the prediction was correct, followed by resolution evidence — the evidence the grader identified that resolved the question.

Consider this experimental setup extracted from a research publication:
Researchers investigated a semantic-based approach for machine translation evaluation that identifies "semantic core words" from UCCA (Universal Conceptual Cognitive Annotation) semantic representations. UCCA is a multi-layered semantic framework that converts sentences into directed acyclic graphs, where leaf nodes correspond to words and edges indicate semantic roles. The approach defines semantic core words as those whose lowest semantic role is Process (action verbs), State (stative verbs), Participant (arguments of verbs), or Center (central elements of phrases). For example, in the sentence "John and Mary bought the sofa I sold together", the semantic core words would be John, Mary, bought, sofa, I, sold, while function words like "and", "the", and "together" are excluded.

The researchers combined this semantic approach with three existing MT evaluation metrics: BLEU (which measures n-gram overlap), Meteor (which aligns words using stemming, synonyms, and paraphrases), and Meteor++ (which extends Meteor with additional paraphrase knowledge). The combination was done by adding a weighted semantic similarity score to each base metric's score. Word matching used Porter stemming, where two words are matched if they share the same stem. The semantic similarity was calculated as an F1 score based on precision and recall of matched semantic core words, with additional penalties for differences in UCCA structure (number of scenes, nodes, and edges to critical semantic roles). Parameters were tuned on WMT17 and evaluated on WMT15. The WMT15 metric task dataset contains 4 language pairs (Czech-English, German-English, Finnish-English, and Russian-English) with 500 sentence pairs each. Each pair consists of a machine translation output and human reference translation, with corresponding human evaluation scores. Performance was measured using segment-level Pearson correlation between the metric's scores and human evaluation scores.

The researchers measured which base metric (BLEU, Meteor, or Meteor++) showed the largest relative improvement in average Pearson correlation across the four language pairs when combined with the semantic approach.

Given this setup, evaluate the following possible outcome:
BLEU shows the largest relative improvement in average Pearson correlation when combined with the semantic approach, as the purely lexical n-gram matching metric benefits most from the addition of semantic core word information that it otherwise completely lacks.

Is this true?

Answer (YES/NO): YES